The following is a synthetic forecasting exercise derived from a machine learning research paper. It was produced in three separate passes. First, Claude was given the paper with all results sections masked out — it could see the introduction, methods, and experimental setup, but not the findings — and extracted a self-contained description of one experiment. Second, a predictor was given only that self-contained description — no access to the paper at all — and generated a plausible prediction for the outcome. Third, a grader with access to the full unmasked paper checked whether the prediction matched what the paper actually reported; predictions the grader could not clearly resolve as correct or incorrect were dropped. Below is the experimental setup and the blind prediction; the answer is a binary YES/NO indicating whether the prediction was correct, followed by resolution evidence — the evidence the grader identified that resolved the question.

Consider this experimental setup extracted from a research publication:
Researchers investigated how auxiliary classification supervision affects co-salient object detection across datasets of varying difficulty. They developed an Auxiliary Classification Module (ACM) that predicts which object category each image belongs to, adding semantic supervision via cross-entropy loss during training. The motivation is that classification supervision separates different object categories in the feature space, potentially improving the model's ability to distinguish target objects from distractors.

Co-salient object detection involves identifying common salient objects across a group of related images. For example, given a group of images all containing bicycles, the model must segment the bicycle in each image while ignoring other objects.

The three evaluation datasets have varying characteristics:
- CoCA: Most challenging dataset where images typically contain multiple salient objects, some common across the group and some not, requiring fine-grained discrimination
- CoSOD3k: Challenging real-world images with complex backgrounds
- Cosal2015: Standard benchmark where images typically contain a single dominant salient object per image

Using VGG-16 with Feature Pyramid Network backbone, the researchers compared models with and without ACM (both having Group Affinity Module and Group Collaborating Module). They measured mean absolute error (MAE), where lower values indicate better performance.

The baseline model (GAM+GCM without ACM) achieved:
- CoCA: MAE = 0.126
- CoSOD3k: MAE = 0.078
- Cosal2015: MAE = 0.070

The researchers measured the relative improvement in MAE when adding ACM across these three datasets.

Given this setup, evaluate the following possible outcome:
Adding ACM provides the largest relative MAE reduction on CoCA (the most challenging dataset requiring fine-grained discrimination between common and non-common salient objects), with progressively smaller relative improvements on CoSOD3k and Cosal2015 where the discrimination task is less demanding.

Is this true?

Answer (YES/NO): YES